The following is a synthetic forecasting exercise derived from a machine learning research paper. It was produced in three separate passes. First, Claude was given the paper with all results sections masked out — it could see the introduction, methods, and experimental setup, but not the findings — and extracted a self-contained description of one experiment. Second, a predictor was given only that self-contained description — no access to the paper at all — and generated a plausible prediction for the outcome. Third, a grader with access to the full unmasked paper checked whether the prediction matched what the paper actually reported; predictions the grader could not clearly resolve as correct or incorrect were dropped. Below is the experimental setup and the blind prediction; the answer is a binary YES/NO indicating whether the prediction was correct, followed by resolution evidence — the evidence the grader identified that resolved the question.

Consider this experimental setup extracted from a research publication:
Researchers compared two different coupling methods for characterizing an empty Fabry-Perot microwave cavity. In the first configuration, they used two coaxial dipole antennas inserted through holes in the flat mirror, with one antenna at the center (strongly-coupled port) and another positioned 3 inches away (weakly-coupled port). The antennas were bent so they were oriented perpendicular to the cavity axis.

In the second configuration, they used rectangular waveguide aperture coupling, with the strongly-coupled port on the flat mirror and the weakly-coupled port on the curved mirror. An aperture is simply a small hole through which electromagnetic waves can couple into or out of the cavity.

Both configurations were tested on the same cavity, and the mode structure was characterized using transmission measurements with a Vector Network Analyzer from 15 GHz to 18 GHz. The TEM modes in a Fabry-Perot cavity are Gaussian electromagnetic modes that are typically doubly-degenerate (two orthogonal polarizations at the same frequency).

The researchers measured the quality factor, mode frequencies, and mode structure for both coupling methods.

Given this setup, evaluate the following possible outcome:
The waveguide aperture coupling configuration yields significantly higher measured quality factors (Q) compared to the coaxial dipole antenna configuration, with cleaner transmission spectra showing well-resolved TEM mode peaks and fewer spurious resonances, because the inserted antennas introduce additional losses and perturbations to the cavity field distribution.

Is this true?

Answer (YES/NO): YES